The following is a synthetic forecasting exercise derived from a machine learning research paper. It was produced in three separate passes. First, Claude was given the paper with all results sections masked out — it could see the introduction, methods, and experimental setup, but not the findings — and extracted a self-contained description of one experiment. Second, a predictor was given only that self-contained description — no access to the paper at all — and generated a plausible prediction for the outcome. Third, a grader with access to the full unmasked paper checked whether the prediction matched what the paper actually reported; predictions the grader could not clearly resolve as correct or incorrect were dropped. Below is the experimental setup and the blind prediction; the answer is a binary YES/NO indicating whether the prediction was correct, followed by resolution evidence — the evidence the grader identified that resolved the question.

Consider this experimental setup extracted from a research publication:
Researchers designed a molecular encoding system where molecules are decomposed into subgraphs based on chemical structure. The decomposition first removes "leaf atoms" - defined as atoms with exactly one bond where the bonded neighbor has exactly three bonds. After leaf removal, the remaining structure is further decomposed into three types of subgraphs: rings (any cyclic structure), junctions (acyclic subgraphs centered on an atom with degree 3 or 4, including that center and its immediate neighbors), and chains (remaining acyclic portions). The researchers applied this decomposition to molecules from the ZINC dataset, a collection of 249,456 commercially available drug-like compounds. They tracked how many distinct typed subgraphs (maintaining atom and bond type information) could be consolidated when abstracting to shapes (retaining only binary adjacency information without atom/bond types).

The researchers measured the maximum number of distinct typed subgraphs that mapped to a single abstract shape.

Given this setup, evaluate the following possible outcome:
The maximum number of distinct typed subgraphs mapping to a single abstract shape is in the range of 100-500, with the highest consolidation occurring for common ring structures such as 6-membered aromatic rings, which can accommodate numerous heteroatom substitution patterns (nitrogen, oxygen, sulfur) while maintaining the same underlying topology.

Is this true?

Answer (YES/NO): NO